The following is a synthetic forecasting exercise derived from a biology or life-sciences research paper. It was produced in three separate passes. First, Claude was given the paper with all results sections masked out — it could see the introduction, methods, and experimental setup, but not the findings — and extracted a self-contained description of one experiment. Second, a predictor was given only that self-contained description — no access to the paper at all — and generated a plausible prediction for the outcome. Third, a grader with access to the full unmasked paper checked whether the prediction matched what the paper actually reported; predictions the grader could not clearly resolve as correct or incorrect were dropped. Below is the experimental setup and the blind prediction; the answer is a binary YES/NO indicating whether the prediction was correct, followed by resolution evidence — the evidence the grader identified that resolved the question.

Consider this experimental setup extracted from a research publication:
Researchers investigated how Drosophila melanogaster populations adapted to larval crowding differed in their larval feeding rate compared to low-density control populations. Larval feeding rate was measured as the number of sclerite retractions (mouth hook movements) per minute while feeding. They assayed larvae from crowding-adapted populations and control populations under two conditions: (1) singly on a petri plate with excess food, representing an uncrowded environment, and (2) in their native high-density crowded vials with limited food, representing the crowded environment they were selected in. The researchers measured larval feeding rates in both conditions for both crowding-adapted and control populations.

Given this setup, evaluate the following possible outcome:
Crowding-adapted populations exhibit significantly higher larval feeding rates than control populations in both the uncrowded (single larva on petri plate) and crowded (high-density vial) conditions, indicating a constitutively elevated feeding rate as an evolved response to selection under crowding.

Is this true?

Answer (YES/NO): NO